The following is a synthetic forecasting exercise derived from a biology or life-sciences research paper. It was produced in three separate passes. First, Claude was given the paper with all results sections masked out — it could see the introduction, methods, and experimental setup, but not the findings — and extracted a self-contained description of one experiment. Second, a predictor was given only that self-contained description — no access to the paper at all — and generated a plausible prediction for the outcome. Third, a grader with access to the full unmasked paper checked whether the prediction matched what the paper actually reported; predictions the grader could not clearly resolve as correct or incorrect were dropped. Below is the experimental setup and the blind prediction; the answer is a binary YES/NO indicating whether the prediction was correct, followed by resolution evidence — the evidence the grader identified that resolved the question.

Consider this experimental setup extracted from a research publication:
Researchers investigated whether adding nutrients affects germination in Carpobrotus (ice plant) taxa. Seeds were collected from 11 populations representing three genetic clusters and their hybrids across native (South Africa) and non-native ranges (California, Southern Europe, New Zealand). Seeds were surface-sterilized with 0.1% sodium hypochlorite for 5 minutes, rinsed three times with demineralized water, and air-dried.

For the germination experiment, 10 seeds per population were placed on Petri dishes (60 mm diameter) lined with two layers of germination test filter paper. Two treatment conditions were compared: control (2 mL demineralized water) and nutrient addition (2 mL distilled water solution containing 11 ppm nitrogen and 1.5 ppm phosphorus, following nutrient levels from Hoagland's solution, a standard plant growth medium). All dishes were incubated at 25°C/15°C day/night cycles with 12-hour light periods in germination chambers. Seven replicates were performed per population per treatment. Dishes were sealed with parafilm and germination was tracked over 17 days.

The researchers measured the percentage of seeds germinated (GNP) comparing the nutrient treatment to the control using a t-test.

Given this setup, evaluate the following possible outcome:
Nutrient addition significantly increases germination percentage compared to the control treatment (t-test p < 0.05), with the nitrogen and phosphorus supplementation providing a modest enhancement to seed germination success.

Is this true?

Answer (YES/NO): YES